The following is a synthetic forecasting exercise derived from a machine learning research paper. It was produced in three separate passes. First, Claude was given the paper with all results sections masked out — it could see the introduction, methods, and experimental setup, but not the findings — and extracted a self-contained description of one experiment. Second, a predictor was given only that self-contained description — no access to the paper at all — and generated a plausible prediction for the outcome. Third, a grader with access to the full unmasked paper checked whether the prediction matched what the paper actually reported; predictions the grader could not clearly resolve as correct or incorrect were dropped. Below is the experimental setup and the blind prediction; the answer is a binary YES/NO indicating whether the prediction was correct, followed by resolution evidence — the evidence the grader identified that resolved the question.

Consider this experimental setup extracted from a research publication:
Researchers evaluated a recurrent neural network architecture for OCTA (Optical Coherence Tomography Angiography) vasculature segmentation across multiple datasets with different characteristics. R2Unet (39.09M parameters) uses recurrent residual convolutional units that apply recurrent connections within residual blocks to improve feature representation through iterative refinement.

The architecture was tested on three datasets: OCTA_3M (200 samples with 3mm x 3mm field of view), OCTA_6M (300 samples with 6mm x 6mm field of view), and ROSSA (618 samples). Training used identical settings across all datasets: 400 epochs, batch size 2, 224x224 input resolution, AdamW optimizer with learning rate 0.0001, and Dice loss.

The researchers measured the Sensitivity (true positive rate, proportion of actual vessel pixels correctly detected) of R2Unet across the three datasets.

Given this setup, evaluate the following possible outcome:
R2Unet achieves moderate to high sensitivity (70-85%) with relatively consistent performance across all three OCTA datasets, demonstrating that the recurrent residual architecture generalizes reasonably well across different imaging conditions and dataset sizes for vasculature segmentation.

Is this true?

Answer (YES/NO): NO